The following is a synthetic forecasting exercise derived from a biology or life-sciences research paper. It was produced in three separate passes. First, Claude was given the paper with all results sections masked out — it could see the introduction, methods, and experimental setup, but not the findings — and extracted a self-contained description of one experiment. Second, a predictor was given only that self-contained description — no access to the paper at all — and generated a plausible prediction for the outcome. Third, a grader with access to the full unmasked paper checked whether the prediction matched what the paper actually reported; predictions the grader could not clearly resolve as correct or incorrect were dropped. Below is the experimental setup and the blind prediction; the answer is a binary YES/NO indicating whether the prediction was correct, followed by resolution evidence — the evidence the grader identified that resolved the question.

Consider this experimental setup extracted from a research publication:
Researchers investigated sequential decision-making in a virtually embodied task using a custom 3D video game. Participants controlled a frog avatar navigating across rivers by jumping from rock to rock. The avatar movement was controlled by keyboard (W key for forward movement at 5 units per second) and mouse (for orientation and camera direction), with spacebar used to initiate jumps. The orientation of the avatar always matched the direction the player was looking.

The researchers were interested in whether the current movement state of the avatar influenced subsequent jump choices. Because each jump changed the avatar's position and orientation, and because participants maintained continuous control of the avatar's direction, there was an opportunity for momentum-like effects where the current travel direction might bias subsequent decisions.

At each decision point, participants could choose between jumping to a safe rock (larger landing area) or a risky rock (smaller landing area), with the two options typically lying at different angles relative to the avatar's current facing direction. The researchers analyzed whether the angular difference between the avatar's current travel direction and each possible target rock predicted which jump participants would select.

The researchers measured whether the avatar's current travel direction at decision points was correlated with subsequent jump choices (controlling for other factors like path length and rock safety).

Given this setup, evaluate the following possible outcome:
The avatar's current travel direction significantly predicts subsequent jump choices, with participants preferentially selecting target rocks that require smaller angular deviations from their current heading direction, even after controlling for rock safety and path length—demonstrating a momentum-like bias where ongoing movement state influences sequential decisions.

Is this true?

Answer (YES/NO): NO